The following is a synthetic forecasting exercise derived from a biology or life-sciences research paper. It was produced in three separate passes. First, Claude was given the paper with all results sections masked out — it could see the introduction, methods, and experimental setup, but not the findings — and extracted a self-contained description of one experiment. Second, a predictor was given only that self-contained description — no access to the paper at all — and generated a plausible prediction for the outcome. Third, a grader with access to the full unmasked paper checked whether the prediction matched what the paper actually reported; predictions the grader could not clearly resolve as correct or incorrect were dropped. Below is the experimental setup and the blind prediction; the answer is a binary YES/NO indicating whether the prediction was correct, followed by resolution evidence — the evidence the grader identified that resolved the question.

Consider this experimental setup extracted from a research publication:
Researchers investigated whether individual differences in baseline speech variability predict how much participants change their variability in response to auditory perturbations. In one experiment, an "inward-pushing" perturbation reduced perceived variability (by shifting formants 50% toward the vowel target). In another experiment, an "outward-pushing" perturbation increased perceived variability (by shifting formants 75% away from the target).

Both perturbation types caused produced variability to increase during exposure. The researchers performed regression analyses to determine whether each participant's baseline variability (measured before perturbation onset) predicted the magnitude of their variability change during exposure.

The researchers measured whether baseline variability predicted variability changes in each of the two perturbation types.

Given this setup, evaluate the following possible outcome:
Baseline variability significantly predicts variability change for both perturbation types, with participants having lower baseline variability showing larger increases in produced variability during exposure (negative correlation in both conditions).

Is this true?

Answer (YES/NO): NO